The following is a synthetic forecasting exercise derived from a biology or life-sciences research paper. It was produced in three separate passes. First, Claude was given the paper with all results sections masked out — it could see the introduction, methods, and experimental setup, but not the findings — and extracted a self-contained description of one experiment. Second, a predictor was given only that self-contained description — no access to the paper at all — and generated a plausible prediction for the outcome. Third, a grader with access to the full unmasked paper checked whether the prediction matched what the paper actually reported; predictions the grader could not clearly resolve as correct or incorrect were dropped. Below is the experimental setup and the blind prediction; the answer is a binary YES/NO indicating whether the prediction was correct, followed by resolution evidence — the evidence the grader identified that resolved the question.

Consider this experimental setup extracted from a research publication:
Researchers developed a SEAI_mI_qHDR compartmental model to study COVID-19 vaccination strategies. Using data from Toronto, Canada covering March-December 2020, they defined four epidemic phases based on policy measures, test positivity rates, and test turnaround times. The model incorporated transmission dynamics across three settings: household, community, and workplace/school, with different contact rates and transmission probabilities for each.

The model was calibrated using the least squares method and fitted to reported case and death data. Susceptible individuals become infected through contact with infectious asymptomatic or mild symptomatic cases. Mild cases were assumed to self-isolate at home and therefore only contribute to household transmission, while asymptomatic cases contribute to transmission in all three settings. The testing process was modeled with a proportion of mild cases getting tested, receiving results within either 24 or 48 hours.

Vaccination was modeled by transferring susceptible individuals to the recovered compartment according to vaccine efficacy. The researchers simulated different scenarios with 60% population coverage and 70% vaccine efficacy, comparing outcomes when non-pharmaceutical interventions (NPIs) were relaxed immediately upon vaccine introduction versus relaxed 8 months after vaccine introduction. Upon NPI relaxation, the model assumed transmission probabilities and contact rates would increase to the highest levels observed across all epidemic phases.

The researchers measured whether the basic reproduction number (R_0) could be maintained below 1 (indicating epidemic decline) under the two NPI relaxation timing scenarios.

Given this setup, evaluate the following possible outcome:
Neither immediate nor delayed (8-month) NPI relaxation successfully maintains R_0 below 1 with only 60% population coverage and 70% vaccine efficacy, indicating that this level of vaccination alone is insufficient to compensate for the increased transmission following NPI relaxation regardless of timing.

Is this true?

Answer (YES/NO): NO